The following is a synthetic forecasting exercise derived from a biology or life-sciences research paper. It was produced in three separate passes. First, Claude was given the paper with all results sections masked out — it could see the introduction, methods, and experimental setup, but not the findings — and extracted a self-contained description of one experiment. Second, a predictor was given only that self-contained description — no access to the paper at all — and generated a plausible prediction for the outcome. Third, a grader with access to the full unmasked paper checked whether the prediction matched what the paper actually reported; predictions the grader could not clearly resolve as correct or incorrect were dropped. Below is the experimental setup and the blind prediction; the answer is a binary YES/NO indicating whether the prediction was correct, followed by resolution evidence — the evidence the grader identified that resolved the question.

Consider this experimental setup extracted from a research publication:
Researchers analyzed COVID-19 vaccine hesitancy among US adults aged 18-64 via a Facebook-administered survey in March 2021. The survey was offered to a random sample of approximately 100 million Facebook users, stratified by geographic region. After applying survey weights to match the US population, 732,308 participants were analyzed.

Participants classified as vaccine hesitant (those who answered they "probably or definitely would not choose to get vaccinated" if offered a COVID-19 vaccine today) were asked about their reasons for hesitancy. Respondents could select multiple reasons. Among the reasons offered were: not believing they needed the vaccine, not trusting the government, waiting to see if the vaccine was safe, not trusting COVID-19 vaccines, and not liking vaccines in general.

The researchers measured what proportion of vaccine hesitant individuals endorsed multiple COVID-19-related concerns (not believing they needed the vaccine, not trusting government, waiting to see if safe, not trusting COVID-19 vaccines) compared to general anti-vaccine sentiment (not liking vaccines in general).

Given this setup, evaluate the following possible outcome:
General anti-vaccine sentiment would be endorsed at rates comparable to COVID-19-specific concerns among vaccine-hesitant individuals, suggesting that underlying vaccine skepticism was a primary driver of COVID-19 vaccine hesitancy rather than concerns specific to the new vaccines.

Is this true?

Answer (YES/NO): NO